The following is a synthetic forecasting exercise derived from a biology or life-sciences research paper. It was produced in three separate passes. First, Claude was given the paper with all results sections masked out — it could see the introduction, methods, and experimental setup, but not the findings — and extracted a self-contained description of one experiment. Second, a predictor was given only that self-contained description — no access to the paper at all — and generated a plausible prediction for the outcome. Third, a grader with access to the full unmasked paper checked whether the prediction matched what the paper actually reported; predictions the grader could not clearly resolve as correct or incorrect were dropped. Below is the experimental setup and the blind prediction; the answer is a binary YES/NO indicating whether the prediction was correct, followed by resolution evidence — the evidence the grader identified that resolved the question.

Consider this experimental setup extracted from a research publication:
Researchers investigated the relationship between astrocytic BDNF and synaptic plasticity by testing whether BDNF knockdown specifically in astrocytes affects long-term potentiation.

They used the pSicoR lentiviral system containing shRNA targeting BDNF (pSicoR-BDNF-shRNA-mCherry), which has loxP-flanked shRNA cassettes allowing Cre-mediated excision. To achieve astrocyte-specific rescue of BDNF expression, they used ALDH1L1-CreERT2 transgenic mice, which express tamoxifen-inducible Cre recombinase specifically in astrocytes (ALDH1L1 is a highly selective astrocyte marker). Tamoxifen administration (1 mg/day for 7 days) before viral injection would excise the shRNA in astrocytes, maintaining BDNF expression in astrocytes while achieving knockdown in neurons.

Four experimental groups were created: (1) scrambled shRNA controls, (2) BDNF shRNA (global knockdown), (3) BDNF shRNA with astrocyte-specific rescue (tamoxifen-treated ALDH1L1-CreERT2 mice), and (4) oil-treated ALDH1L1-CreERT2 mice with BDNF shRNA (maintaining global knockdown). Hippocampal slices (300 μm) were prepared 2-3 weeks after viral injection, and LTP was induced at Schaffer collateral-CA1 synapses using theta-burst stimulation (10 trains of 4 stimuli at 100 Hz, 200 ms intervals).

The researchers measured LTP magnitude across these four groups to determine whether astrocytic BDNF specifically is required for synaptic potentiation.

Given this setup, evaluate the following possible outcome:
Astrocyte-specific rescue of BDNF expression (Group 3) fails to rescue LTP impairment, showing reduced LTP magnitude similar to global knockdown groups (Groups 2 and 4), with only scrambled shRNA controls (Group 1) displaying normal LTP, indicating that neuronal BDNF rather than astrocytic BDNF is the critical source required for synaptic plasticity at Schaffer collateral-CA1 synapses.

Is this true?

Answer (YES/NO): NO